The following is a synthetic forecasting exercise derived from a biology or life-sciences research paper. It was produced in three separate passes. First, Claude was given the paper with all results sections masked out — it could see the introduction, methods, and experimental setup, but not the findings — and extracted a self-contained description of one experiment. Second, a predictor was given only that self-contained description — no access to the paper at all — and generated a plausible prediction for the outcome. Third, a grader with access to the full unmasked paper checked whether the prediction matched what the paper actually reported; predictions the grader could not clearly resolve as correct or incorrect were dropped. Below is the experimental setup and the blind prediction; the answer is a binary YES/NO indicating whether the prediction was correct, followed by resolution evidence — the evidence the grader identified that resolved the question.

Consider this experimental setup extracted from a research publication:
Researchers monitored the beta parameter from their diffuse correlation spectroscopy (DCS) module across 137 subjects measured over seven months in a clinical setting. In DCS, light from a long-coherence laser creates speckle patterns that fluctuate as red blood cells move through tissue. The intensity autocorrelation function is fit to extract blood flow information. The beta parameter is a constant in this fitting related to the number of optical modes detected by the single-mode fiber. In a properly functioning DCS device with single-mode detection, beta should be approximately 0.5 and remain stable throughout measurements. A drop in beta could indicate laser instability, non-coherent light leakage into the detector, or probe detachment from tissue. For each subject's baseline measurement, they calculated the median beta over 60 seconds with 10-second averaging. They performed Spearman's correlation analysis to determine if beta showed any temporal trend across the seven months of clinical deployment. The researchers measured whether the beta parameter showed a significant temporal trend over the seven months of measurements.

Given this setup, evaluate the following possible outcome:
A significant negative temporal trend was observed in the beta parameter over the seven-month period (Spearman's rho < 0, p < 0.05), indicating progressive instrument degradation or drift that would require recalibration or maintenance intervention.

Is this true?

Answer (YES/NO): NO